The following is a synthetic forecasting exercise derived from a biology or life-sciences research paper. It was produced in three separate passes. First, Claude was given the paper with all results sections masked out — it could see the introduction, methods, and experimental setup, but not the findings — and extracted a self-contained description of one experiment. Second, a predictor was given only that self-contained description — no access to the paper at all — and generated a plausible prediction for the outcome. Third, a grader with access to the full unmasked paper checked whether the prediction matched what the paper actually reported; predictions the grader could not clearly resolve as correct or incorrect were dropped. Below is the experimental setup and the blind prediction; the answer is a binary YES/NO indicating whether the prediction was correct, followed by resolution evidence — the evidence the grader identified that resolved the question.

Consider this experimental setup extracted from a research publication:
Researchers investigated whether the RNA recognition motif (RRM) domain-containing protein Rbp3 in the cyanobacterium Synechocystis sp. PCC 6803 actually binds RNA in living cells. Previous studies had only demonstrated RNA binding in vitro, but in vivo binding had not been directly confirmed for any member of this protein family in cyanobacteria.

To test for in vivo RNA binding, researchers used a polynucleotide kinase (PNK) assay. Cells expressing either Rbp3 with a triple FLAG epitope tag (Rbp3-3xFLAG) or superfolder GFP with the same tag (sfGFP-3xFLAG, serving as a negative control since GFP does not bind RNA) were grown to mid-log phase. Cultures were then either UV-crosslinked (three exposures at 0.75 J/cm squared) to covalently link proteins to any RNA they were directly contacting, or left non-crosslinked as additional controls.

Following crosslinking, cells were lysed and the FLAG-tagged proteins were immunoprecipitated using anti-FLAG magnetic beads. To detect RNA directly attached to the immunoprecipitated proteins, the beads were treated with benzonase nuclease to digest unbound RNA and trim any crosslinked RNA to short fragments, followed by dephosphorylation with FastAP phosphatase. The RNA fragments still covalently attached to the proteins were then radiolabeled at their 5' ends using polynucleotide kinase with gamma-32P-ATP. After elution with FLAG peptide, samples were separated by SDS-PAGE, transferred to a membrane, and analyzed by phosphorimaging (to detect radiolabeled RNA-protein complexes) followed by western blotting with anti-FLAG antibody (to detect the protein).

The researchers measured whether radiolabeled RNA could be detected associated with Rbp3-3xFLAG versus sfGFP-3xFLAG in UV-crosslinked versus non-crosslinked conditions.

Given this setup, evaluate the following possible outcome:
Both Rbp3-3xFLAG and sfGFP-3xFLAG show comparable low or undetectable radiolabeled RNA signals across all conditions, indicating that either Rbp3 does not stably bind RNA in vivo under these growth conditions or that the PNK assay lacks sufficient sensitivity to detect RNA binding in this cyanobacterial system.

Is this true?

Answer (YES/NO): NO